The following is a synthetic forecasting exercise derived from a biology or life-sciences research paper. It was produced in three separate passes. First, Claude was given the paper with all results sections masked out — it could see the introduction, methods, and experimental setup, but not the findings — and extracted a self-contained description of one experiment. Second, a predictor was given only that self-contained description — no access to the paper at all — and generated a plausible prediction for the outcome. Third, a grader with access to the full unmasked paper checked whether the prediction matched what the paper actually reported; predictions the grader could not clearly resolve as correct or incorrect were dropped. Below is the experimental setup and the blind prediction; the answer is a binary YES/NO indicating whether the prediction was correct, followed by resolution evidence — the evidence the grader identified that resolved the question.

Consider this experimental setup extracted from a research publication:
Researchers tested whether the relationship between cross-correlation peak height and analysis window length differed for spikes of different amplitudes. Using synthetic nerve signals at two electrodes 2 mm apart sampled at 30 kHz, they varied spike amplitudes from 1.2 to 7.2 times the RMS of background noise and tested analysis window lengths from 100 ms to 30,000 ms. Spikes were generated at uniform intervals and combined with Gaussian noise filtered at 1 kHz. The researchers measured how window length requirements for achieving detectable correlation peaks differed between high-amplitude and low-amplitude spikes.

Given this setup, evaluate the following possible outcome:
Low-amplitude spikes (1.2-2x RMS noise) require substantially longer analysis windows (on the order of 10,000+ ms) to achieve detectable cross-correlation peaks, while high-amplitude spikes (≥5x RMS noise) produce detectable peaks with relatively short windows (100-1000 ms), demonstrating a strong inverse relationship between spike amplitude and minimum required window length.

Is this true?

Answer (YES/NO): YES